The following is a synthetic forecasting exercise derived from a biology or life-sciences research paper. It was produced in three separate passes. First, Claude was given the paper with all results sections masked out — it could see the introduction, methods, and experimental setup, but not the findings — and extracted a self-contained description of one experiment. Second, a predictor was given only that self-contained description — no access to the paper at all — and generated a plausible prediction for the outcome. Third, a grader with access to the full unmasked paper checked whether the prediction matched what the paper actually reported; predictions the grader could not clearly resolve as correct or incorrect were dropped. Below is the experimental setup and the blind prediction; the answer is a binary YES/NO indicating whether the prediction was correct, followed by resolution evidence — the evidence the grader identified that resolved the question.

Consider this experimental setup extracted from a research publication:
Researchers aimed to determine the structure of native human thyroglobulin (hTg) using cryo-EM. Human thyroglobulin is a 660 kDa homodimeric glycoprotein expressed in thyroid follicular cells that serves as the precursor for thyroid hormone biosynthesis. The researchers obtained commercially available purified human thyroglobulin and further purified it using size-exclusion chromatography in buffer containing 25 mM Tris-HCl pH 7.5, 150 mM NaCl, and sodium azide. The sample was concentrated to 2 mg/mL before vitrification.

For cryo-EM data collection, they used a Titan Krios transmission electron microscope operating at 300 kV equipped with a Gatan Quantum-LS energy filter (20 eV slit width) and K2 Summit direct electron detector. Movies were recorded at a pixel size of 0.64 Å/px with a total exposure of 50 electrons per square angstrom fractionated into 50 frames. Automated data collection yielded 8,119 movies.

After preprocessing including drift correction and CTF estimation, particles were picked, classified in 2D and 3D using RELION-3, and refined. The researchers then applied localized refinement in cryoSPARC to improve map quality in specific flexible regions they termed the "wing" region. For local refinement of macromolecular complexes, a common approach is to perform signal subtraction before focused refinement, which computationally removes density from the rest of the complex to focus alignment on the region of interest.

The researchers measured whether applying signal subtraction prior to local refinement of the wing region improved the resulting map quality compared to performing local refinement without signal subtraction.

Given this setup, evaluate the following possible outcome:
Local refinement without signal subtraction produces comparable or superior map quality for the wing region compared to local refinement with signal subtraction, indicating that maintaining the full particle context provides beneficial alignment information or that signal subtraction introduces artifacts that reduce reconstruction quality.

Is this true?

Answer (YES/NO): YES